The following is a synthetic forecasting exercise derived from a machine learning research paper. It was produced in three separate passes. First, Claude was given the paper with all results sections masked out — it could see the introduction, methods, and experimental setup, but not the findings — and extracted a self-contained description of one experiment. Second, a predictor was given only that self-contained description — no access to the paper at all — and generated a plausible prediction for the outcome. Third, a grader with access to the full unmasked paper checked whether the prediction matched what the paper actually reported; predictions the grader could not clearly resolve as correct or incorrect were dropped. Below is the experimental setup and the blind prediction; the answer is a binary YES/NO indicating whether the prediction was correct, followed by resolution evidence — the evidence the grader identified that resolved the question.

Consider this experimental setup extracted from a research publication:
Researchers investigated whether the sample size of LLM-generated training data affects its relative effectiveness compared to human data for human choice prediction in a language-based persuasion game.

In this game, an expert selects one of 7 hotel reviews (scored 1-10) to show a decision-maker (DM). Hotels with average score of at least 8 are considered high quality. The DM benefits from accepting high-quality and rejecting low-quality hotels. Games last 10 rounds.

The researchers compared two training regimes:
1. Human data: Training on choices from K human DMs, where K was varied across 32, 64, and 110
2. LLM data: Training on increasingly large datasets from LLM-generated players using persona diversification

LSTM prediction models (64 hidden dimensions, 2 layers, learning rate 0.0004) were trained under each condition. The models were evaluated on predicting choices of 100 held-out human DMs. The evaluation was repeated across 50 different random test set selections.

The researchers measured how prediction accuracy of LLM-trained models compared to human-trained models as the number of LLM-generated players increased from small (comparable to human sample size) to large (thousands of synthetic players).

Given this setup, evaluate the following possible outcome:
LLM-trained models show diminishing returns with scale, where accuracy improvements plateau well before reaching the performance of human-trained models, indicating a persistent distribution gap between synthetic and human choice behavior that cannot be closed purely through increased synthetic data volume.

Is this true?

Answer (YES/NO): NO